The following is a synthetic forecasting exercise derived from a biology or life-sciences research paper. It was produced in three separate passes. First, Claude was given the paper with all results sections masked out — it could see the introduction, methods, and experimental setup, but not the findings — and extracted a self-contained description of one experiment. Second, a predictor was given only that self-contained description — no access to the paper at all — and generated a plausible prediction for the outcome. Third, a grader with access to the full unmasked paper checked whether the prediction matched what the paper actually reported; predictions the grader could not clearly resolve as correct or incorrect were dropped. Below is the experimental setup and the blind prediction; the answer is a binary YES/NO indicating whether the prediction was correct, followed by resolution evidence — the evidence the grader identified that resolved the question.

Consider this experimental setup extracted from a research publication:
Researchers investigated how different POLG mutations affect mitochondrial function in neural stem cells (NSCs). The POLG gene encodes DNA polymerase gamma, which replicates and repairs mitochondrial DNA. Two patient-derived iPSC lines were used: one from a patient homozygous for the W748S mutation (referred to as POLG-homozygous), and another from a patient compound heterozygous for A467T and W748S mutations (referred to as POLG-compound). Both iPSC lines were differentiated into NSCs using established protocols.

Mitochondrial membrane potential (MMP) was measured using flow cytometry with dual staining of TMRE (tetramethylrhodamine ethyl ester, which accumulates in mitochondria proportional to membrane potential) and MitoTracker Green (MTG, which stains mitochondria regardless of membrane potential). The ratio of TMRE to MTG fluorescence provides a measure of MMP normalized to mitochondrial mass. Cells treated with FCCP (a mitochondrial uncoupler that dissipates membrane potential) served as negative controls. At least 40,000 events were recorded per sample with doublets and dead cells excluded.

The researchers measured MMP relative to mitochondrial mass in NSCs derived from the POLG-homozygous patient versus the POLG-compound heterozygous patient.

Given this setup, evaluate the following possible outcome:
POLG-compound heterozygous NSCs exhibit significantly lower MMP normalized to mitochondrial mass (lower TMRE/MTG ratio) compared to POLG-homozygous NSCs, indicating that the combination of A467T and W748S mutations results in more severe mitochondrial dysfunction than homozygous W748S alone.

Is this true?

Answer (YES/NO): YES